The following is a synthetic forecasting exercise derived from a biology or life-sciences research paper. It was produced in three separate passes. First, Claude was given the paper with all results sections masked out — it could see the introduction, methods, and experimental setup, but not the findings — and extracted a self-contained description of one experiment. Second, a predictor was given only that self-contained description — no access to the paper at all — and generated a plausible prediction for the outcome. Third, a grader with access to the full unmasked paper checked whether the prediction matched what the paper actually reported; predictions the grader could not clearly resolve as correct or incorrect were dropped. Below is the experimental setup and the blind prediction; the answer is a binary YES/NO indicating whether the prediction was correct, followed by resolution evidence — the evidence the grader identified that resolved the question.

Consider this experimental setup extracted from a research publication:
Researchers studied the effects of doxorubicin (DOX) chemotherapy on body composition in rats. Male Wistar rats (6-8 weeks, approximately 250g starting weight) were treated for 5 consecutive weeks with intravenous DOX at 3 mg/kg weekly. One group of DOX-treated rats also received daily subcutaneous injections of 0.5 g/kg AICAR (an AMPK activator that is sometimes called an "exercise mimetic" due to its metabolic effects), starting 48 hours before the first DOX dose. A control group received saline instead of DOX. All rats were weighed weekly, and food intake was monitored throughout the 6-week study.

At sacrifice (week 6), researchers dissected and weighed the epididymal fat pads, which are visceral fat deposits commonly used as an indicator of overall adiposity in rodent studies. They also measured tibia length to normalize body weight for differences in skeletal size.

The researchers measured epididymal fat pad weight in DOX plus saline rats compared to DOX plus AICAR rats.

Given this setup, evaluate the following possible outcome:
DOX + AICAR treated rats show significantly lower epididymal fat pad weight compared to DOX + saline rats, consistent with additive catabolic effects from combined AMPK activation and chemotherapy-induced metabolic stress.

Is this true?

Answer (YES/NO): NO